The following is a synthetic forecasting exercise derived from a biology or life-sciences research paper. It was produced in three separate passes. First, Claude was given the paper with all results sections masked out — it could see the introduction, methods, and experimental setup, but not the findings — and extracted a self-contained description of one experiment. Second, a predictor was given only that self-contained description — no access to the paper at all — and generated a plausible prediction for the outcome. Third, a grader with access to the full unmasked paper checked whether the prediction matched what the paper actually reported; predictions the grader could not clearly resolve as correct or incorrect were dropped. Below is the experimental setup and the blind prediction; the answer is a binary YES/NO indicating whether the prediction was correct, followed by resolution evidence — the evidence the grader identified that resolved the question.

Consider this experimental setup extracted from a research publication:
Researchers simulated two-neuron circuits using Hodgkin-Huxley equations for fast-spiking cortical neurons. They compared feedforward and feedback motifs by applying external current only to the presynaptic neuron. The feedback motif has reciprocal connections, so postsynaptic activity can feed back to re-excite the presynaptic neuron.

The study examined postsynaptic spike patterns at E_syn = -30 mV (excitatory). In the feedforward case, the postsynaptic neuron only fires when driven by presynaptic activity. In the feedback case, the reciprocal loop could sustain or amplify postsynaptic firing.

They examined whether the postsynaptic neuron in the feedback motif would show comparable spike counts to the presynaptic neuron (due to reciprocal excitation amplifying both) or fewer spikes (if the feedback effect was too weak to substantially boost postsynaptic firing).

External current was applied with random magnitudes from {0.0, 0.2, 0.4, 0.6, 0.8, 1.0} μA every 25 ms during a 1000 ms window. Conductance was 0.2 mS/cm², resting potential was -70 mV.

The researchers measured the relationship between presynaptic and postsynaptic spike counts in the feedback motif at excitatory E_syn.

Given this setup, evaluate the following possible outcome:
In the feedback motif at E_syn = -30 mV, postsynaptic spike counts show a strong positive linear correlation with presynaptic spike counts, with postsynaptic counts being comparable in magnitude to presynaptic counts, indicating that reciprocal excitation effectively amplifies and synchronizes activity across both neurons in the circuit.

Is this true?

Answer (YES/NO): YES